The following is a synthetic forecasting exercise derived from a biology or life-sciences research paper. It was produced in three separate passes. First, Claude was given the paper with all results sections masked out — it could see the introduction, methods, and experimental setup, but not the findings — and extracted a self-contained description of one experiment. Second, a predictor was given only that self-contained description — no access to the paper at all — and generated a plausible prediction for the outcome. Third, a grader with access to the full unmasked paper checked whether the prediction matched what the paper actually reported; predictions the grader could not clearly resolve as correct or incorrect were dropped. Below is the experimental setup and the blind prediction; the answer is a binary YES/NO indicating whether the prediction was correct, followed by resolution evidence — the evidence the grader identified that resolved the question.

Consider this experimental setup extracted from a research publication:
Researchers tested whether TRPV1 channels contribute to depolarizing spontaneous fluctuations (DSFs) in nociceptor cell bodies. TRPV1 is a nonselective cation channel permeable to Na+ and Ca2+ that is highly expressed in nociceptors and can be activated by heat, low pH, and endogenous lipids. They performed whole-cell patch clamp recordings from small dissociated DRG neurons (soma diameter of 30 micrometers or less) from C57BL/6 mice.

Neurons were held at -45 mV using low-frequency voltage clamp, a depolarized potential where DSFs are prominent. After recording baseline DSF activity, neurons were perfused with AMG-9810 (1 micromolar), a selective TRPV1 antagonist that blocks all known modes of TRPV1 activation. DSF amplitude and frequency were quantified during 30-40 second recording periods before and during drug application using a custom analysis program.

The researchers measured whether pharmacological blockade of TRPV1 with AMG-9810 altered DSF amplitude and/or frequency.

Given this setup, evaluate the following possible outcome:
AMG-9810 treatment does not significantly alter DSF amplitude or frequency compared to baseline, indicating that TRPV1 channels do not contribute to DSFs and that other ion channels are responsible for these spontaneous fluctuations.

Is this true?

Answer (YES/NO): NO